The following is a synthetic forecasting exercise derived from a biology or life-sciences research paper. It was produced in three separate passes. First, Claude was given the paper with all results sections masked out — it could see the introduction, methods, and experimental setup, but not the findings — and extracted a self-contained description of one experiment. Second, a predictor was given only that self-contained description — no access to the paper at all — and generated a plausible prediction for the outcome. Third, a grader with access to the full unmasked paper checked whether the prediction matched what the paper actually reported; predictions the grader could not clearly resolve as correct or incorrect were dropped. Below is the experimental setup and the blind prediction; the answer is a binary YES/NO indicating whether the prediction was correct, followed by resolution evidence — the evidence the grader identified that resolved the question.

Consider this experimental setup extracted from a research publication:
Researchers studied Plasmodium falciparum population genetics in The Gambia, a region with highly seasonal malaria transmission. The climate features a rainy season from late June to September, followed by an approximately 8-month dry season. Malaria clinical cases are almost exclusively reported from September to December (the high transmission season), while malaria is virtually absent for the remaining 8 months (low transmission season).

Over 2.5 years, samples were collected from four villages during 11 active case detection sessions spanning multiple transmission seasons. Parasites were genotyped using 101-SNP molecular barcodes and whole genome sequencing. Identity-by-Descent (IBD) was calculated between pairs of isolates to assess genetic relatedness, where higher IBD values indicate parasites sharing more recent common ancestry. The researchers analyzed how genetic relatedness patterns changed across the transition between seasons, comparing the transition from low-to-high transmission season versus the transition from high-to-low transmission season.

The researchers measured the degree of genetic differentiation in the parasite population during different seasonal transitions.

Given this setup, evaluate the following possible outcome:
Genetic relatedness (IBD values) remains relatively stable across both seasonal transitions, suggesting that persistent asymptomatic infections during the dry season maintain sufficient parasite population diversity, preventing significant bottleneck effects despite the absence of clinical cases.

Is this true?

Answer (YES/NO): NO